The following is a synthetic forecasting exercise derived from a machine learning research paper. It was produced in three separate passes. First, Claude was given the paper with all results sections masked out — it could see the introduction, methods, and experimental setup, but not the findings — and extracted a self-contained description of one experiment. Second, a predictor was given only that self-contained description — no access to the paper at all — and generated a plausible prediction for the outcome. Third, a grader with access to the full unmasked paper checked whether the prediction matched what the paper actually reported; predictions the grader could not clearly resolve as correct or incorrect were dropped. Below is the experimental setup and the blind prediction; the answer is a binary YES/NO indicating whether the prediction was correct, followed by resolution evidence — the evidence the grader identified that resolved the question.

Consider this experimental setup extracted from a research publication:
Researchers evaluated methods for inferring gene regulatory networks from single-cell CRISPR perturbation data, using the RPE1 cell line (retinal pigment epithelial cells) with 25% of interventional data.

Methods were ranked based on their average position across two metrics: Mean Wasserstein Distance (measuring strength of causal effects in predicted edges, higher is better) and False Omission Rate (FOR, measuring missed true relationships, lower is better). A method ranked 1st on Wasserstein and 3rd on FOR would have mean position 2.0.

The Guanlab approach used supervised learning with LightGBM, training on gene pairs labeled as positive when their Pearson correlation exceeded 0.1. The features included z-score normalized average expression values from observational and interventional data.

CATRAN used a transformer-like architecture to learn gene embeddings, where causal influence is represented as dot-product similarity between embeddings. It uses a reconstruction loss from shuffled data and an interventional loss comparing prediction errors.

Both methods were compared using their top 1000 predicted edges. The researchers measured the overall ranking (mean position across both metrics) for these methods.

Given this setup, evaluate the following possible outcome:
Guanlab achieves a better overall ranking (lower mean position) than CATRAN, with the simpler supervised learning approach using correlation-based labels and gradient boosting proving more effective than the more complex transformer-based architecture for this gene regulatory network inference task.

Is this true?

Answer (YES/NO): YES